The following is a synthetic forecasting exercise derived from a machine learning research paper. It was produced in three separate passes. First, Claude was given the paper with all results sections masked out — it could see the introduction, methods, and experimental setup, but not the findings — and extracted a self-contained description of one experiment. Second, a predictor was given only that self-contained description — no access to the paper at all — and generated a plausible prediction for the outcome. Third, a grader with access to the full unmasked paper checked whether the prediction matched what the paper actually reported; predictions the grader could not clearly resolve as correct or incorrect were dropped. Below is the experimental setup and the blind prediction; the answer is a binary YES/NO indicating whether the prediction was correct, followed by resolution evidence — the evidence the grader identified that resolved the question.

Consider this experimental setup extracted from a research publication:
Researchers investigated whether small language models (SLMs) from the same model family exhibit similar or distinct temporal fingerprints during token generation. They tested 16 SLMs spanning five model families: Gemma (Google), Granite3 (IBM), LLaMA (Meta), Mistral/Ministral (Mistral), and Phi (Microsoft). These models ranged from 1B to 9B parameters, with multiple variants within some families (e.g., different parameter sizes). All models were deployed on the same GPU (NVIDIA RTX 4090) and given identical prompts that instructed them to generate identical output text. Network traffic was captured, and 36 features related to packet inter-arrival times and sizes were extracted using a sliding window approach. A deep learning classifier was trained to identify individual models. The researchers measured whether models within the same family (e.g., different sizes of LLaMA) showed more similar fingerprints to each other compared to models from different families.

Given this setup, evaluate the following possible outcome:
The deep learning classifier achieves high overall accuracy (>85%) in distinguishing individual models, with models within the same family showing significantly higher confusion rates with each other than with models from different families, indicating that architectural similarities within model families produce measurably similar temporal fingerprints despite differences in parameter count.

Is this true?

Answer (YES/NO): YES